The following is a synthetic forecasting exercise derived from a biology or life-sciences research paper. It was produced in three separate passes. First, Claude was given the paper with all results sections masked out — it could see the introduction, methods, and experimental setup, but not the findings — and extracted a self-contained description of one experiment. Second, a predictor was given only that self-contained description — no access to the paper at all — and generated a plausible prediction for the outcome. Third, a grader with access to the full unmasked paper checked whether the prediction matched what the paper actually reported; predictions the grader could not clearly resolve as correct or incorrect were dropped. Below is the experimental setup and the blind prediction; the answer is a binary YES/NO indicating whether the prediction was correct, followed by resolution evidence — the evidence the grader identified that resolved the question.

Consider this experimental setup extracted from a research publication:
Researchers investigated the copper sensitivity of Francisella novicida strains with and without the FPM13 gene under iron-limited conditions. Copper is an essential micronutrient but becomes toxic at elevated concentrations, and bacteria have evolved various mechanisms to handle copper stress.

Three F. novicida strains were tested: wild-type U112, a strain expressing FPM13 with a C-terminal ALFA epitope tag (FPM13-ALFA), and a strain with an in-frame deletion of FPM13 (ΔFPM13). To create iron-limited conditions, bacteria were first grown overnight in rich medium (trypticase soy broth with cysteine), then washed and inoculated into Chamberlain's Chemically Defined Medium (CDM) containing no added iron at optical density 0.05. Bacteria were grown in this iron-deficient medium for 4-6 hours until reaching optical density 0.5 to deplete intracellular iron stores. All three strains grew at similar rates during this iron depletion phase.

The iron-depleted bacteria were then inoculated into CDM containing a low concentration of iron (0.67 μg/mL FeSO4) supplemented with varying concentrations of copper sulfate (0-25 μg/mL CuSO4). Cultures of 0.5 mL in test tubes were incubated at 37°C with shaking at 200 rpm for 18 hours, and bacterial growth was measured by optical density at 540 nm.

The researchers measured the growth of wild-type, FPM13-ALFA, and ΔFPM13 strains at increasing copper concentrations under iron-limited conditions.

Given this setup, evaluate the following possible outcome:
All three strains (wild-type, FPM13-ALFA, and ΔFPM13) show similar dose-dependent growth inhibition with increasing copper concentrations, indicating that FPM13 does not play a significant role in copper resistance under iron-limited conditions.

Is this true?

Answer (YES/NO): NO